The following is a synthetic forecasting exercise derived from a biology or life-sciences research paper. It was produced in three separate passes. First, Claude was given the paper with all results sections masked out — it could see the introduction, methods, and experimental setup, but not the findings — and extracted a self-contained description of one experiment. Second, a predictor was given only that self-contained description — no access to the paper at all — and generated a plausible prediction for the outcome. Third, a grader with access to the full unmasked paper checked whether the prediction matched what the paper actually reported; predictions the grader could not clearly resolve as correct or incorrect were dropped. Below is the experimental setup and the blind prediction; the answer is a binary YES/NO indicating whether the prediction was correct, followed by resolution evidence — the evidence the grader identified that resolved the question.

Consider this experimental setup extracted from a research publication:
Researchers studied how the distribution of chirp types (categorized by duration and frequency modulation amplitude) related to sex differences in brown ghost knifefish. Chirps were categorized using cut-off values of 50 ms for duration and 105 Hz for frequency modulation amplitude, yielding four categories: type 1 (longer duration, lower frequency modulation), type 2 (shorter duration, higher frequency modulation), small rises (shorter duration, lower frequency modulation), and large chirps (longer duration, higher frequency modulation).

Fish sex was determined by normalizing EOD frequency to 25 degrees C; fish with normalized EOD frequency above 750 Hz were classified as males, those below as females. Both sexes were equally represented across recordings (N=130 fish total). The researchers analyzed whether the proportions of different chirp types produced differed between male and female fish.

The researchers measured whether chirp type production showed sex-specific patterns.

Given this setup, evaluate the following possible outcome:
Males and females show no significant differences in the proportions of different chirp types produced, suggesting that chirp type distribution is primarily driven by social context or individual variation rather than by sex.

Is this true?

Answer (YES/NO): NO